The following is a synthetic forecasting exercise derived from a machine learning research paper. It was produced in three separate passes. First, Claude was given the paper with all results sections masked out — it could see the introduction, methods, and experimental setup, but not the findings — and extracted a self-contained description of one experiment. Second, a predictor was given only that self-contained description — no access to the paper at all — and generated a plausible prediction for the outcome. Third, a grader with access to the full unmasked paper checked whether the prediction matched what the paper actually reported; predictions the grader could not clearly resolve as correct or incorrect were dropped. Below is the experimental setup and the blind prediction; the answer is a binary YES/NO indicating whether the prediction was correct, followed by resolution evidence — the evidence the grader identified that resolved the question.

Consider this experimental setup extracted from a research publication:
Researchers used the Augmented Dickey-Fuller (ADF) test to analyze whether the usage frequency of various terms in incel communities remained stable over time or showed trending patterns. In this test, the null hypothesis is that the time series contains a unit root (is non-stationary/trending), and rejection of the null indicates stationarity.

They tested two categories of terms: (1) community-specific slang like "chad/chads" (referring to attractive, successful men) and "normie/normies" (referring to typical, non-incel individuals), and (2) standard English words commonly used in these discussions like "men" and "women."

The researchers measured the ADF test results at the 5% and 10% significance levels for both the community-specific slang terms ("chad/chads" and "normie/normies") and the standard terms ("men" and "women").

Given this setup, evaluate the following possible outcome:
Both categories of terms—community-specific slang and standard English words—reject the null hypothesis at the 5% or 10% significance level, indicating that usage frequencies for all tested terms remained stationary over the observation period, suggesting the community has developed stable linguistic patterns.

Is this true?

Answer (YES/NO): YES